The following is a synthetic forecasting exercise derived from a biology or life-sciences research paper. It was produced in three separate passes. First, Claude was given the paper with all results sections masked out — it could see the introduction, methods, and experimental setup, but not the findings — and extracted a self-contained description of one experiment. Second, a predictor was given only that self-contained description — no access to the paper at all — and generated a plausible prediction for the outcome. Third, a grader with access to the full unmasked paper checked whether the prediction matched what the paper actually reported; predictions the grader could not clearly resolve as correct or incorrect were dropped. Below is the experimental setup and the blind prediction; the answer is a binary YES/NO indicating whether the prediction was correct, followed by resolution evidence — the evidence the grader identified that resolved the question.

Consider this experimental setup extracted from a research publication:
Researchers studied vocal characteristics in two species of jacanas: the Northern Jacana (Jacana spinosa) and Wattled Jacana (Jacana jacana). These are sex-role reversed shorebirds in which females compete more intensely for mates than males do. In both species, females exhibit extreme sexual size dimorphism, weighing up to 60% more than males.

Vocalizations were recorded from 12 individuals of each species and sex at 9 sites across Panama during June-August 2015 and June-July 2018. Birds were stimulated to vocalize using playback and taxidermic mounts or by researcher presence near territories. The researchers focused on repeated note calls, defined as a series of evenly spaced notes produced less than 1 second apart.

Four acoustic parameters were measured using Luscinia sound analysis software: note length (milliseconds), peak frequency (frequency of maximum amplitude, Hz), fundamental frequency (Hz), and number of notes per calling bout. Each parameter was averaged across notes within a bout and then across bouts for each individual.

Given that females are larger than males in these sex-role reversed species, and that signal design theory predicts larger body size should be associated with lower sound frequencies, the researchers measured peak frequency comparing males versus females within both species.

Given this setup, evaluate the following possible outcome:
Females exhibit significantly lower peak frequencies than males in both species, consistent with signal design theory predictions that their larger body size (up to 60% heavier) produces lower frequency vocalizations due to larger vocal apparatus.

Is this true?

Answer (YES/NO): NO